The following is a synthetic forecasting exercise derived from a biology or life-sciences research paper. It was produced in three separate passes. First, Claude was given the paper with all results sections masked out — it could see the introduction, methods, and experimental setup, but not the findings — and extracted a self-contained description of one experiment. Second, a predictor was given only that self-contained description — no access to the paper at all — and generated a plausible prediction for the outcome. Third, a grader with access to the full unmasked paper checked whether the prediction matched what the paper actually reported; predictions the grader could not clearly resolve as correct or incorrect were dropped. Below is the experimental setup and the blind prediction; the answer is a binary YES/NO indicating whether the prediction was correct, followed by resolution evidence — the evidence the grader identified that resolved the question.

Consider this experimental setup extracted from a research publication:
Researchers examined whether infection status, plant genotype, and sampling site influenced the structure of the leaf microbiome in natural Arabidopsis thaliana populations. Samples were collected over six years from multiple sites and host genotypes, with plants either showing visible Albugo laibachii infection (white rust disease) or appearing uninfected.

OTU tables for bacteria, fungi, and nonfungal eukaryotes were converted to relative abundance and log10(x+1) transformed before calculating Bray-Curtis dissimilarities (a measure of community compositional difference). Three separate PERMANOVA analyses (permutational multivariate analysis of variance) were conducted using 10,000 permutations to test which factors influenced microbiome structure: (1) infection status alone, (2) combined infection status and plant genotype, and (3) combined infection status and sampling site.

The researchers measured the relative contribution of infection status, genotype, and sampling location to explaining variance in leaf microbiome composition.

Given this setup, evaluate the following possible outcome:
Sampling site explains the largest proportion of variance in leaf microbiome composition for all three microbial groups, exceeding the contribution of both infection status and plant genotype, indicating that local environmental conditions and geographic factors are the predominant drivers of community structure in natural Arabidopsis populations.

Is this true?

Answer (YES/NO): NO